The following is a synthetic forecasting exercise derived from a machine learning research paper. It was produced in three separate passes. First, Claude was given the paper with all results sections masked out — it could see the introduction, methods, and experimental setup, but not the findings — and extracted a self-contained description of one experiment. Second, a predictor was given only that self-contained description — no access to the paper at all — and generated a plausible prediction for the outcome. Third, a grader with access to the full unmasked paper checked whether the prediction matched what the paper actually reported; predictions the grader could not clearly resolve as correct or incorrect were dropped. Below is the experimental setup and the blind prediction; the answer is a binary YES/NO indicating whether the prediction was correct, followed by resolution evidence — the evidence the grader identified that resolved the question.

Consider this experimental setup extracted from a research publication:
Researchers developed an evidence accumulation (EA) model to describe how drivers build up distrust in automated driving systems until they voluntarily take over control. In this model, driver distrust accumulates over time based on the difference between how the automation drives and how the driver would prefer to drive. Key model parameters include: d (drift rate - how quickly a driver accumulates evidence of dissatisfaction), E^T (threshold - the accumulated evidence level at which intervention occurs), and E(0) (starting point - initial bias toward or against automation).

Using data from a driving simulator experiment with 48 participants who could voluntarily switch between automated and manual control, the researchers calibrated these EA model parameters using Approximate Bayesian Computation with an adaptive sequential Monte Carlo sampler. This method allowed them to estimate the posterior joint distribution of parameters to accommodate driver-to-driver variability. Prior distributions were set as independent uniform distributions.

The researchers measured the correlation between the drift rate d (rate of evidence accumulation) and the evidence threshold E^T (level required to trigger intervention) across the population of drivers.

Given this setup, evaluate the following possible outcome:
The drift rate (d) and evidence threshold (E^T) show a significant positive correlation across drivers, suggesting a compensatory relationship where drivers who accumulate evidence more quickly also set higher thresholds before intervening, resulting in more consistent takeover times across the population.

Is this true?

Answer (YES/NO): NO